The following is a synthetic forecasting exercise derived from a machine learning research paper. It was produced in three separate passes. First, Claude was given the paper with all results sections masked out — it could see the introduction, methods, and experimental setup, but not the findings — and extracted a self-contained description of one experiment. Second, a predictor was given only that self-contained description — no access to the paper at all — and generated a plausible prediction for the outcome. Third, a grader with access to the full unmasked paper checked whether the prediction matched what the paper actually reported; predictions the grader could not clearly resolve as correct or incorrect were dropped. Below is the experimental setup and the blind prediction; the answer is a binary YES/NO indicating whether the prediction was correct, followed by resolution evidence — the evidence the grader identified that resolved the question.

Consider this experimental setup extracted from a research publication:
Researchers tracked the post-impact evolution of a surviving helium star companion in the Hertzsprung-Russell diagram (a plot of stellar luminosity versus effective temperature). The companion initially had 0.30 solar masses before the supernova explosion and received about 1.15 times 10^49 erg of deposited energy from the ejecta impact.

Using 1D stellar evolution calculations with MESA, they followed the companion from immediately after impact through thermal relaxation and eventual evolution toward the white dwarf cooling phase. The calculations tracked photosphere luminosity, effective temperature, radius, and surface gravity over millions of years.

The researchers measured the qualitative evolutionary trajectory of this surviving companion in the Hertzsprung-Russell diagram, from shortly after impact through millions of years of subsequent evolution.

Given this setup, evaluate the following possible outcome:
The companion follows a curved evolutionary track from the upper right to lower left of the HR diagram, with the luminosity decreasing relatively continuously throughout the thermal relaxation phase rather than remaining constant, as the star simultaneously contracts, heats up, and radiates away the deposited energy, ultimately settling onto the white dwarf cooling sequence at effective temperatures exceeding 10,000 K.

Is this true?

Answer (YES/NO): NO